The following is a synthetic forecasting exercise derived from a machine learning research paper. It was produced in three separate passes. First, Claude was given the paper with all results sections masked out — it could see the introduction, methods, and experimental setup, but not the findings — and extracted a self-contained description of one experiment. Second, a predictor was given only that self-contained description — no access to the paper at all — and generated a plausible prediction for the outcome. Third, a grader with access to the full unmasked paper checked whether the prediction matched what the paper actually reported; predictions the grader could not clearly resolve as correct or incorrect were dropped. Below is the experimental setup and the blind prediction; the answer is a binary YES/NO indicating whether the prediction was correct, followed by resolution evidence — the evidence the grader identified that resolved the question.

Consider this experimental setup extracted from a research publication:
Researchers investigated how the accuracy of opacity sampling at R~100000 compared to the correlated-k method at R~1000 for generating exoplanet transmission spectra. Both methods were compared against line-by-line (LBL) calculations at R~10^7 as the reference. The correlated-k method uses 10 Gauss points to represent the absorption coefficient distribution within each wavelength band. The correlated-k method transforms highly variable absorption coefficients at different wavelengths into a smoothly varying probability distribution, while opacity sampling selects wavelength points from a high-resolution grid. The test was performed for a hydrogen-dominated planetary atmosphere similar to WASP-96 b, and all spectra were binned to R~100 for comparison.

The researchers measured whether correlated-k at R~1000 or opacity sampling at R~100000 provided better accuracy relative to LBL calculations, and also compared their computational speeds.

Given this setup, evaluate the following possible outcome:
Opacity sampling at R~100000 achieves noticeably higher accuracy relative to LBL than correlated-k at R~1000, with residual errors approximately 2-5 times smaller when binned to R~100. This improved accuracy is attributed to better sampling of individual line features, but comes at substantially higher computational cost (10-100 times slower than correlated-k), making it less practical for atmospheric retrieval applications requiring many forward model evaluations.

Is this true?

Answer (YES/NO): NO